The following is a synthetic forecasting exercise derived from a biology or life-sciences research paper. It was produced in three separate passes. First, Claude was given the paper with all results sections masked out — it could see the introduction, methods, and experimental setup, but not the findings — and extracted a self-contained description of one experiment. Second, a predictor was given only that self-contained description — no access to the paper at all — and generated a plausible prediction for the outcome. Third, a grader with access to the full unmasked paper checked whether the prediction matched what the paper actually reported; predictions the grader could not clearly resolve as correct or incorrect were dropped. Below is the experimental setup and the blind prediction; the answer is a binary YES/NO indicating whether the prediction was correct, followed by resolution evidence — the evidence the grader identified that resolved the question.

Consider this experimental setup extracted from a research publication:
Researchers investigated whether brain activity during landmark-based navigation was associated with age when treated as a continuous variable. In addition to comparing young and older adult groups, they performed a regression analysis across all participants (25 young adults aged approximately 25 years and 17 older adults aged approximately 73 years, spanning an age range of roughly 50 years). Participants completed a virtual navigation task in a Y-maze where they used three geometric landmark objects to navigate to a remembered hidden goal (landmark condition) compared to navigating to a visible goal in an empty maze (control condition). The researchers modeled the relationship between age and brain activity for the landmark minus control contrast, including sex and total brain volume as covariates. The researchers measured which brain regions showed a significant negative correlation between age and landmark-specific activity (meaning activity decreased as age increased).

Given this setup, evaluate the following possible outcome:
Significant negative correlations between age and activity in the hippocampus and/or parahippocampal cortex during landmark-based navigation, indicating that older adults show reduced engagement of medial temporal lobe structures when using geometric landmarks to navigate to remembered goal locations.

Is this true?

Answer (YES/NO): NO